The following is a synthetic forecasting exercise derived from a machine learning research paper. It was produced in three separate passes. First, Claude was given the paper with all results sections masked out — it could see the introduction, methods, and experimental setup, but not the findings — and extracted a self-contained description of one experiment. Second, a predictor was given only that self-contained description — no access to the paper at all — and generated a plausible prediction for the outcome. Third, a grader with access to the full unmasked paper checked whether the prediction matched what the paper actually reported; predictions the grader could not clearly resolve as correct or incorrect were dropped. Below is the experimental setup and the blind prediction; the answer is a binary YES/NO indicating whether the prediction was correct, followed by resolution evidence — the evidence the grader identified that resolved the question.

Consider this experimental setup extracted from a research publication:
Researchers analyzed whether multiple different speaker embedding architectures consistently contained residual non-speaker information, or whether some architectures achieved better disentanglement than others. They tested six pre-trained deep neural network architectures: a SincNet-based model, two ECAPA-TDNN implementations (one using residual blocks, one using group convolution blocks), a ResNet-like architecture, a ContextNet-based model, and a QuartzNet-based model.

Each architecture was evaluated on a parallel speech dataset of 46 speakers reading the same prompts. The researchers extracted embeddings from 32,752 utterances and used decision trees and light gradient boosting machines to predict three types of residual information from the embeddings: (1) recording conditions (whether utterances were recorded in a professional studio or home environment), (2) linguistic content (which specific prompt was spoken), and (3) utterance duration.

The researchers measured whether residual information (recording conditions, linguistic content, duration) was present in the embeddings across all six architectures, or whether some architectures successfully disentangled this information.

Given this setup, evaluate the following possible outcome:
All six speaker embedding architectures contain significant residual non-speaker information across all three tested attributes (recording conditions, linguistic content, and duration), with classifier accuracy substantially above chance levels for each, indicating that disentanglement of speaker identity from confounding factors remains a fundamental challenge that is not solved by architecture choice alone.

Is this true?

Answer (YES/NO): YES